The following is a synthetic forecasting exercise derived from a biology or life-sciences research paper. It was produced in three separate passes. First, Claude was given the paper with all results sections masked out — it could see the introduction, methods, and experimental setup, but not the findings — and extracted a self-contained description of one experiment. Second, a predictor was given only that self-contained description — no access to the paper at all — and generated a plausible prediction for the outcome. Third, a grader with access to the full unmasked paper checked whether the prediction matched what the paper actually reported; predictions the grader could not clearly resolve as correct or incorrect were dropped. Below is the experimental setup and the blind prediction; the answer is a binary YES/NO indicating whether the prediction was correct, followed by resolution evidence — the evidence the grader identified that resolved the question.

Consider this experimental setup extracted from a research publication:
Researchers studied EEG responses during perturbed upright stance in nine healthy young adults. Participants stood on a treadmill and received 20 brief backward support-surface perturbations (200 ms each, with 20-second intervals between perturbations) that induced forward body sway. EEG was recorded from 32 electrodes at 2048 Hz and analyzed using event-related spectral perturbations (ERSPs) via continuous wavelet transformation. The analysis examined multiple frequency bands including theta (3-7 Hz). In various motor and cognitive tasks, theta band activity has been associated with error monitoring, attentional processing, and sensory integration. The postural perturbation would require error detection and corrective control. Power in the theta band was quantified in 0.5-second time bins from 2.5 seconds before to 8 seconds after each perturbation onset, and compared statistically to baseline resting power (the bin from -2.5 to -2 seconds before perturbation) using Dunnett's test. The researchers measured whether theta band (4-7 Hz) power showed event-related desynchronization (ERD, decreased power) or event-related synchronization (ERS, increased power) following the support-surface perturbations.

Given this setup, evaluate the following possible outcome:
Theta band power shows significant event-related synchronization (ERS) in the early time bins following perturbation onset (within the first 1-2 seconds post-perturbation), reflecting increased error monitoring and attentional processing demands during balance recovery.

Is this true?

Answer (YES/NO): NO